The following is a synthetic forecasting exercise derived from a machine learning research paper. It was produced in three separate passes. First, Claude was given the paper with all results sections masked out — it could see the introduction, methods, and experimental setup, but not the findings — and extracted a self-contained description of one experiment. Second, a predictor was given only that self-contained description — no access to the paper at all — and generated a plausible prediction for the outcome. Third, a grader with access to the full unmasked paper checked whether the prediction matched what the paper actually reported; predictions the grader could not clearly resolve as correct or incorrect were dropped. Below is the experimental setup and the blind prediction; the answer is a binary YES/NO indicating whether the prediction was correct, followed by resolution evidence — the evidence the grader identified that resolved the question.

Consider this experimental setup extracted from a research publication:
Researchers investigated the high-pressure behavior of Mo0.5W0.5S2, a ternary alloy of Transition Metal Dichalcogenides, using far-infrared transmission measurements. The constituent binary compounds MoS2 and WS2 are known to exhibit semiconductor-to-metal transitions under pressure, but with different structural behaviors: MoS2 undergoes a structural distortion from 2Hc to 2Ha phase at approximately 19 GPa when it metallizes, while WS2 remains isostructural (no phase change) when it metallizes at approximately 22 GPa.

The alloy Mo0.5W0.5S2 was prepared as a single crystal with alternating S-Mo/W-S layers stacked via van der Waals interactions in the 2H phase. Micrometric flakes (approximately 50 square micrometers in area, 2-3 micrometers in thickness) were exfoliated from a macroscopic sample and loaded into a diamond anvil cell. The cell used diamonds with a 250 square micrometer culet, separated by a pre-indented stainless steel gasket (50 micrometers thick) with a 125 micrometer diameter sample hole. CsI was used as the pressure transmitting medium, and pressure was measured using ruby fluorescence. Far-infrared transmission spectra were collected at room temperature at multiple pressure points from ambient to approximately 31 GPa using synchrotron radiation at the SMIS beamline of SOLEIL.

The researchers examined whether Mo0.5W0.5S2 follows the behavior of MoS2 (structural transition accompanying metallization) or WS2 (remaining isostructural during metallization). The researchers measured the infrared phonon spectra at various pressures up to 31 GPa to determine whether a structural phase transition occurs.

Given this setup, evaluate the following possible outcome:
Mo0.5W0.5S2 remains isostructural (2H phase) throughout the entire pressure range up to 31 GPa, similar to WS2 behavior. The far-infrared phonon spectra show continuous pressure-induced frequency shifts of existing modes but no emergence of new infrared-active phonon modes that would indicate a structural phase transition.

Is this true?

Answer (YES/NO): YES